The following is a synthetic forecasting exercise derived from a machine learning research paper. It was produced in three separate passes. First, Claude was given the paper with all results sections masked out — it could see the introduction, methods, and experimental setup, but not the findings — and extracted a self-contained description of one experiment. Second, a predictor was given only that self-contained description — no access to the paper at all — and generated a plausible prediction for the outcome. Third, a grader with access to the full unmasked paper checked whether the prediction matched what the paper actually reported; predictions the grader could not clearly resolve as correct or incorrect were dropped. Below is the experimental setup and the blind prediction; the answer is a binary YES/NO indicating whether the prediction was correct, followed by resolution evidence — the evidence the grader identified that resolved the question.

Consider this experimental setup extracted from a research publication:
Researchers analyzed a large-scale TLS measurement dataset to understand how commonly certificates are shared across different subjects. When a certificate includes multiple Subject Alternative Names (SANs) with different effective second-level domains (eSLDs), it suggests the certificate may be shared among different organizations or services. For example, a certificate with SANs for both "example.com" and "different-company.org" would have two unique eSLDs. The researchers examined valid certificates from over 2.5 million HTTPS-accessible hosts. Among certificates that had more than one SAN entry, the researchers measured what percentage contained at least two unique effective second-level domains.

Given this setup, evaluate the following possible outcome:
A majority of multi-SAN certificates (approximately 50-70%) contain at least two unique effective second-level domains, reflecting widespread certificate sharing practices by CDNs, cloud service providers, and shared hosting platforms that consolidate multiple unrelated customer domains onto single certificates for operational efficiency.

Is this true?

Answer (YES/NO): NO